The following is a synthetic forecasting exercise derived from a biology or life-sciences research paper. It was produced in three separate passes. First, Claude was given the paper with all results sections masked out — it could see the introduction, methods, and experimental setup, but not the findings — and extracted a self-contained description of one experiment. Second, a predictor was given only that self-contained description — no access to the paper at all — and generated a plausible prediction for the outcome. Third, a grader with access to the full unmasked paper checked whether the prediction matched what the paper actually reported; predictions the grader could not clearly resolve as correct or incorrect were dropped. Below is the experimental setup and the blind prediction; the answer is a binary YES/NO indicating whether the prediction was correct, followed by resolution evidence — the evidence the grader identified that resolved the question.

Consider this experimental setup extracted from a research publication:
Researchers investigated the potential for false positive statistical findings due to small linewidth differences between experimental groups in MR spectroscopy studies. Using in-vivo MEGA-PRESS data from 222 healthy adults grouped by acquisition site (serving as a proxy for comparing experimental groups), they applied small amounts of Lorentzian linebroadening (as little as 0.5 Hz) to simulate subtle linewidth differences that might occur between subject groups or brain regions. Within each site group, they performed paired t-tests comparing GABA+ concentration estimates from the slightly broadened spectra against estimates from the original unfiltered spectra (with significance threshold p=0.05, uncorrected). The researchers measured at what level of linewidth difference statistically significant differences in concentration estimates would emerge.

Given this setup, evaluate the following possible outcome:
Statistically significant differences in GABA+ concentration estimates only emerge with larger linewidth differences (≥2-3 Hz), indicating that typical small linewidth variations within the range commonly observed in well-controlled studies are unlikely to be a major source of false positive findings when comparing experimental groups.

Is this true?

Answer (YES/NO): NO